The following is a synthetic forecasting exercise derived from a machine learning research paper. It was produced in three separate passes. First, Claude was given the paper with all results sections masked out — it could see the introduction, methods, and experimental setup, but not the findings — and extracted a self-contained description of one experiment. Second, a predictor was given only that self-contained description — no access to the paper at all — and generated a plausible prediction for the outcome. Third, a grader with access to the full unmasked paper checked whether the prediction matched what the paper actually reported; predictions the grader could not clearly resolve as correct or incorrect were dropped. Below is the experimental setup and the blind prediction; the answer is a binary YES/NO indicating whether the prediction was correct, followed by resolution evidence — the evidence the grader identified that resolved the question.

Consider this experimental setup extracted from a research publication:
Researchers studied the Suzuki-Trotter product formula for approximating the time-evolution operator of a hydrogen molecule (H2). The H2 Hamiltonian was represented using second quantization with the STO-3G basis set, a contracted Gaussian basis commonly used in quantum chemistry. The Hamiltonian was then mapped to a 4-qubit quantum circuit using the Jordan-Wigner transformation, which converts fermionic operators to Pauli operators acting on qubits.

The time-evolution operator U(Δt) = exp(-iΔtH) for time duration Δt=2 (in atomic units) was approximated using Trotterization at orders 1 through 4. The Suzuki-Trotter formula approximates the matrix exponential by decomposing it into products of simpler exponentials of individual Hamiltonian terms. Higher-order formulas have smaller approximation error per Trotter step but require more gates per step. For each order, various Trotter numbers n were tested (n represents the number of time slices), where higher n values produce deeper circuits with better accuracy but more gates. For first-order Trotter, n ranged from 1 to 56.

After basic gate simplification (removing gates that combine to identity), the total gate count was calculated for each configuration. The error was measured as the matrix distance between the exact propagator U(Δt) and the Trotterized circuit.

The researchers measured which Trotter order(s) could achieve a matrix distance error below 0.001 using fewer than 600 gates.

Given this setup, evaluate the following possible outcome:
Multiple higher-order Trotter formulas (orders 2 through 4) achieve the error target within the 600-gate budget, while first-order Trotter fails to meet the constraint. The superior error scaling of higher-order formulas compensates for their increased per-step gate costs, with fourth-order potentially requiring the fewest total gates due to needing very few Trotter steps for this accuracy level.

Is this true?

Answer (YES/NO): NO